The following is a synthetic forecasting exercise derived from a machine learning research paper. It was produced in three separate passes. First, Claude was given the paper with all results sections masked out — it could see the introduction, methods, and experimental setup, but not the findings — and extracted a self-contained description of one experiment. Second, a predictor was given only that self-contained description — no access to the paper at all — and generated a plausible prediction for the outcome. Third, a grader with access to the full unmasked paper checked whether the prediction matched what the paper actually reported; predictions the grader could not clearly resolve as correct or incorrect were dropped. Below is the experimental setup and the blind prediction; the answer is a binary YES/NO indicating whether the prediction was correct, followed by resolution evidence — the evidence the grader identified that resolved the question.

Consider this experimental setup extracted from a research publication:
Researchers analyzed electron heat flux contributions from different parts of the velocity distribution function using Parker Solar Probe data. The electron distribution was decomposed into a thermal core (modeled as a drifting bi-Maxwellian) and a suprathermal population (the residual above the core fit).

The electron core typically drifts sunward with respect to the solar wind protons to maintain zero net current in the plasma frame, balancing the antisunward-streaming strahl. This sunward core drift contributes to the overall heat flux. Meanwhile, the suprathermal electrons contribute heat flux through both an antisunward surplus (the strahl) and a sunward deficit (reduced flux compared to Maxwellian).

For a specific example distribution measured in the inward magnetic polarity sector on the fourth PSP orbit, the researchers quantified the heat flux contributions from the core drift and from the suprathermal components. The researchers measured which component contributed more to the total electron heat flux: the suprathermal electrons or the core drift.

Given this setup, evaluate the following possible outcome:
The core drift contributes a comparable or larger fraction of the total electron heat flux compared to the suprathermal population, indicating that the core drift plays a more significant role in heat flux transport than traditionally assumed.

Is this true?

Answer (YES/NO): NO